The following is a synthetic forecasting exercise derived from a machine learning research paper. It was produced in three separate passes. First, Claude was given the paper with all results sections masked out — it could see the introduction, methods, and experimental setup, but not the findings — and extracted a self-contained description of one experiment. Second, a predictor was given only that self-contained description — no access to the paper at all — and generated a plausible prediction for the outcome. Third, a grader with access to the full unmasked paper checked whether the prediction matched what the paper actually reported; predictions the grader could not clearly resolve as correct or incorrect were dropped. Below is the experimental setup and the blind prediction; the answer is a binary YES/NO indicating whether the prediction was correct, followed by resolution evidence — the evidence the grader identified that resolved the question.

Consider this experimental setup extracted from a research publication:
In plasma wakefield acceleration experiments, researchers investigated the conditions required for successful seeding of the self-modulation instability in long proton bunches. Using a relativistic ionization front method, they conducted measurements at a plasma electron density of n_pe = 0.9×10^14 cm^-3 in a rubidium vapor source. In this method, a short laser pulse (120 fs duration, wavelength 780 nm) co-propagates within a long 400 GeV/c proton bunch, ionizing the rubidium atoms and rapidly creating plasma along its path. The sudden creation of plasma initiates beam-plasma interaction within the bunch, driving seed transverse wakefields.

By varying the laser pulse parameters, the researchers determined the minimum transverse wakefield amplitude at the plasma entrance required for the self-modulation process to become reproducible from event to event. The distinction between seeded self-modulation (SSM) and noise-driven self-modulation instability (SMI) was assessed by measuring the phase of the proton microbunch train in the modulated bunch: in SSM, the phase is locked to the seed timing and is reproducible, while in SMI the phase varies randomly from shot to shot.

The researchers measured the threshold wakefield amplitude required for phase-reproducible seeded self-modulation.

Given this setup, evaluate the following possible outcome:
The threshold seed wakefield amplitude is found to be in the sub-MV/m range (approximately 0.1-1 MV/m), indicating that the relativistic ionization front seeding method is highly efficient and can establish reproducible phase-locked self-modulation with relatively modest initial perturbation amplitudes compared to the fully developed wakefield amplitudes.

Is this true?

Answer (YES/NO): NO